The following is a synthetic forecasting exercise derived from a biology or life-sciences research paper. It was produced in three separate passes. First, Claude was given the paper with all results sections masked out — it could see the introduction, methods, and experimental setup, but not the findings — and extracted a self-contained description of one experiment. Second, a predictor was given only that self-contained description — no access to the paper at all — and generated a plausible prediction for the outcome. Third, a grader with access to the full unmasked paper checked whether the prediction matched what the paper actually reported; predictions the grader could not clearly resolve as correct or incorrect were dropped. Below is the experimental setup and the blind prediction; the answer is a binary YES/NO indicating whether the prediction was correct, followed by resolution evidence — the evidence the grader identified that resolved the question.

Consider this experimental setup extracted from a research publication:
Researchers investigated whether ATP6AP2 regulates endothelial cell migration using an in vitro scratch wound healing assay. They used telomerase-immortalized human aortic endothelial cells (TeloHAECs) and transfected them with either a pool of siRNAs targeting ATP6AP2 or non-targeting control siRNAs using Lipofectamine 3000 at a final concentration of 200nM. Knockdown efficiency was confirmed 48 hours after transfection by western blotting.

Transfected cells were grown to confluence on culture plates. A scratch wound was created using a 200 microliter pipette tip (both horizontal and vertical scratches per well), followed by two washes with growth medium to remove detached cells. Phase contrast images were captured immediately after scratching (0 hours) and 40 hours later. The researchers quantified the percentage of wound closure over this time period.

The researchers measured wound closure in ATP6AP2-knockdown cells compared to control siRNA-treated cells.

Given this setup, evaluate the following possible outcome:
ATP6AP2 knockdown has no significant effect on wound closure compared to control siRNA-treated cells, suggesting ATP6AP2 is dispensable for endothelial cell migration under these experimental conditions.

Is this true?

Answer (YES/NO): NO